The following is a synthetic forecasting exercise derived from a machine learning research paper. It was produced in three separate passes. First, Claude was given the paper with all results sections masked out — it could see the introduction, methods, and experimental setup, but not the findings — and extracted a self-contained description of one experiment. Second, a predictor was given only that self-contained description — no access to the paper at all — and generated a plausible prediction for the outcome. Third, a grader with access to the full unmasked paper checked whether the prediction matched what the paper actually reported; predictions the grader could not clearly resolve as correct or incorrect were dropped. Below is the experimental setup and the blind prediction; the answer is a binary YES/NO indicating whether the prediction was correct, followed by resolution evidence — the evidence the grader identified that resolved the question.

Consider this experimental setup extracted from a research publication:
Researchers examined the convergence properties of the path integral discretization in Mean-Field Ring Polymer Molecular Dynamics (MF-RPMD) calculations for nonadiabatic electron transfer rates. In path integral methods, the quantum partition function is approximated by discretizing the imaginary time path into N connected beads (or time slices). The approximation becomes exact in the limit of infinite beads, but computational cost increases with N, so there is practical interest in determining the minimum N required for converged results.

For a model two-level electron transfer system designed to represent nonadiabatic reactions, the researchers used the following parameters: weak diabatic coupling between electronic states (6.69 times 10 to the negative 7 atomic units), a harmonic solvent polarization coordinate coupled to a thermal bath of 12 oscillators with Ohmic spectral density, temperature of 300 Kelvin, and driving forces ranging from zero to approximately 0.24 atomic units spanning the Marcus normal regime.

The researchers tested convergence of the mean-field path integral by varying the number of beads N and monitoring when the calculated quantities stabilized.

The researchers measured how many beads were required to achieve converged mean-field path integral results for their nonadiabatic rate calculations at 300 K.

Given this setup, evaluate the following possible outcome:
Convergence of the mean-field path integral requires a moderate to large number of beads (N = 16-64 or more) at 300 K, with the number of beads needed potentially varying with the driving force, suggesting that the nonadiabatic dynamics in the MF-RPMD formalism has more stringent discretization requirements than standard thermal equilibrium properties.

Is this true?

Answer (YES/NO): YES